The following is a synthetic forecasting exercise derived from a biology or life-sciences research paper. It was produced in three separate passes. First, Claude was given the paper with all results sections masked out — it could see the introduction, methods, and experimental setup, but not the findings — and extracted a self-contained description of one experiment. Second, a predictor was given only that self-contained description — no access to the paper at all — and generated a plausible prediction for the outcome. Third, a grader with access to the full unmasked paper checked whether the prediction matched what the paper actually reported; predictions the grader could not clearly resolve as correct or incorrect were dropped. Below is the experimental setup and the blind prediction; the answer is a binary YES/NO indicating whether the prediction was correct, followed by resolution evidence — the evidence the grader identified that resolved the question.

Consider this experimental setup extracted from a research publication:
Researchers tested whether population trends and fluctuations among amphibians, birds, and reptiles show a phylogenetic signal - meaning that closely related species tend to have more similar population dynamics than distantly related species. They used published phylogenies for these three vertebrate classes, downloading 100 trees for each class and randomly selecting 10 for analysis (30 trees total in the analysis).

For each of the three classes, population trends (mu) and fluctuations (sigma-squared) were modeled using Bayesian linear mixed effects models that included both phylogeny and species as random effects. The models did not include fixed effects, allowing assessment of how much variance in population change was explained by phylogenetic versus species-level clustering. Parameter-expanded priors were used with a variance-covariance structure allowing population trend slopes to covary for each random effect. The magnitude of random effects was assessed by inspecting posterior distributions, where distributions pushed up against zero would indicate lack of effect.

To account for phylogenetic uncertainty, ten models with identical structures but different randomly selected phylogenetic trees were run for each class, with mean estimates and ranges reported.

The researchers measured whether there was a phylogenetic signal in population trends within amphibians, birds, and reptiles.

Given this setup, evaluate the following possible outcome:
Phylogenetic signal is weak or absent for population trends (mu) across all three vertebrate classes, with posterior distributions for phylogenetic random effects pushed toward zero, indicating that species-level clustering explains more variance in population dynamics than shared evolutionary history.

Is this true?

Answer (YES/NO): NO